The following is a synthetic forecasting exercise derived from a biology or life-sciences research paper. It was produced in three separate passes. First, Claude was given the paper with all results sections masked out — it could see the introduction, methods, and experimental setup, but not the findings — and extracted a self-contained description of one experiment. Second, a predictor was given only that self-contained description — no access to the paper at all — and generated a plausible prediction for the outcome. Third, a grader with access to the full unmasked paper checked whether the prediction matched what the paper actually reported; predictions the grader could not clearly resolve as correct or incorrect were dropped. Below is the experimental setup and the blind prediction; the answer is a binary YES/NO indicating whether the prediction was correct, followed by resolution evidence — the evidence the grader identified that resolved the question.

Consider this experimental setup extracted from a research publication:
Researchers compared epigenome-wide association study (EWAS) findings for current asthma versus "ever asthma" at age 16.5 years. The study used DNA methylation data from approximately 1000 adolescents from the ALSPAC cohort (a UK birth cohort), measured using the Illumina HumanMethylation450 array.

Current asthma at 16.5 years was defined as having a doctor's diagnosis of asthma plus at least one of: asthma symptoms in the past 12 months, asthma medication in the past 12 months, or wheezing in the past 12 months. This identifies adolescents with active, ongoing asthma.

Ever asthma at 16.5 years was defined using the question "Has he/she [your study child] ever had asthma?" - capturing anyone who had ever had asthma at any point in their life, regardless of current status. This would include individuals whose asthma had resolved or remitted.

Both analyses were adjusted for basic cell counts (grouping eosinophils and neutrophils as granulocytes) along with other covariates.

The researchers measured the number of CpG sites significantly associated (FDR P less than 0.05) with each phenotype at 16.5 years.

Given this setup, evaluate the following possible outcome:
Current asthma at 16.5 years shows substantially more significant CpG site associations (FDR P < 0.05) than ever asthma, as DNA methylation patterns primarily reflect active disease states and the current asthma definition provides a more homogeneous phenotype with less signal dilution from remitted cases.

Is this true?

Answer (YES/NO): YES